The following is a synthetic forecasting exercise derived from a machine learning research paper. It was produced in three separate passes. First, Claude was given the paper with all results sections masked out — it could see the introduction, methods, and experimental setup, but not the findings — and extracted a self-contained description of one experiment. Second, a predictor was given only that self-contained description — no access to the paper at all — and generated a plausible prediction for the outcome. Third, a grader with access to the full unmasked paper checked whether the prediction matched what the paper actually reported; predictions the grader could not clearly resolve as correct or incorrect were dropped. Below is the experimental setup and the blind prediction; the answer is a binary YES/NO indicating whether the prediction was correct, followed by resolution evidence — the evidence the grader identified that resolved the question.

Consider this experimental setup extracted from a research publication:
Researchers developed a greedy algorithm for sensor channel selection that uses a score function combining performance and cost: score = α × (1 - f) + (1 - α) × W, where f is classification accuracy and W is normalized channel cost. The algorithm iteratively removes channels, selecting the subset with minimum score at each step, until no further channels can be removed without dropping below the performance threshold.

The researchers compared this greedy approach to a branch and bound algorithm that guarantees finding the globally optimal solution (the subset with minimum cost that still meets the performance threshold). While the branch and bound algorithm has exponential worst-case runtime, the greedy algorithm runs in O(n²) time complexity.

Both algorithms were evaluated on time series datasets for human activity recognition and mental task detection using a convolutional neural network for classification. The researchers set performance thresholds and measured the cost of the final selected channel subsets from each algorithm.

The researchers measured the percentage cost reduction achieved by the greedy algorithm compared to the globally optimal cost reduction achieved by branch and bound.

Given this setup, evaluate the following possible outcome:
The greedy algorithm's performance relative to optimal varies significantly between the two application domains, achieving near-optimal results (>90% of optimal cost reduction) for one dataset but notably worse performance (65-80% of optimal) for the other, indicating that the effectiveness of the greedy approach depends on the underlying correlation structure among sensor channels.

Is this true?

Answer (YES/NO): NO